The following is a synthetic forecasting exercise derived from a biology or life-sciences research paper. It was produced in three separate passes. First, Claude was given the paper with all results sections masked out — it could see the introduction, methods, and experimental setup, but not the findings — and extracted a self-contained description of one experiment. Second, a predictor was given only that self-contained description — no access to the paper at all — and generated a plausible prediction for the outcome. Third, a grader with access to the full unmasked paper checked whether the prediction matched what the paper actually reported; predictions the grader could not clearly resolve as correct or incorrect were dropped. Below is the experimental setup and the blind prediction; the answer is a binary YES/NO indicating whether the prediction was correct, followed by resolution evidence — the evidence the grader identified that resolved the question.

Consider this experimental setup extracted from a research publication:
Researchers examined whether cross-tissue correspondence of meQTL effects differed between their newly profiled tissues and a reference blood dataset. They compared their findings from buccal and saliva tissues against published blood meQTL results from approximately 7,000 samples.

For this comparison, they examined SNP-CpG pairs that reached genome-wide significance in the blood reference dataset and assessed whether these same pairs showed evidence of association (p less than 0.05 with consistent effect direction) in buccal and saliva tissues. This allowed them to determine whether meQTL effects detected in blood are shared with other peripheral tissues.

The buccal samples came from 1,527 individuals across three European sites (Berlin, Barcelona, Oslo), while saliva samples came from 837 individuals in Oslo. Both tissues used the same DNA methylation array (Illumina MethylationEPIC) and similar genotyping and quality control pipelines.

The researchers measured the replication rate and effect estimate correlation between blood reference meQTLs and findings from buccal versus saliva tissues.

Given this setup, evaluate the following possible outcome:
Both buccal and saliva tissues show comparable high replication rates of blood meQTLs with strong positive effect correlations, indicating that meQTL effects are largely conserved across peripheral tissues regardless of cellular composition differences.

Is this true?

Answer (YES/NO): NO